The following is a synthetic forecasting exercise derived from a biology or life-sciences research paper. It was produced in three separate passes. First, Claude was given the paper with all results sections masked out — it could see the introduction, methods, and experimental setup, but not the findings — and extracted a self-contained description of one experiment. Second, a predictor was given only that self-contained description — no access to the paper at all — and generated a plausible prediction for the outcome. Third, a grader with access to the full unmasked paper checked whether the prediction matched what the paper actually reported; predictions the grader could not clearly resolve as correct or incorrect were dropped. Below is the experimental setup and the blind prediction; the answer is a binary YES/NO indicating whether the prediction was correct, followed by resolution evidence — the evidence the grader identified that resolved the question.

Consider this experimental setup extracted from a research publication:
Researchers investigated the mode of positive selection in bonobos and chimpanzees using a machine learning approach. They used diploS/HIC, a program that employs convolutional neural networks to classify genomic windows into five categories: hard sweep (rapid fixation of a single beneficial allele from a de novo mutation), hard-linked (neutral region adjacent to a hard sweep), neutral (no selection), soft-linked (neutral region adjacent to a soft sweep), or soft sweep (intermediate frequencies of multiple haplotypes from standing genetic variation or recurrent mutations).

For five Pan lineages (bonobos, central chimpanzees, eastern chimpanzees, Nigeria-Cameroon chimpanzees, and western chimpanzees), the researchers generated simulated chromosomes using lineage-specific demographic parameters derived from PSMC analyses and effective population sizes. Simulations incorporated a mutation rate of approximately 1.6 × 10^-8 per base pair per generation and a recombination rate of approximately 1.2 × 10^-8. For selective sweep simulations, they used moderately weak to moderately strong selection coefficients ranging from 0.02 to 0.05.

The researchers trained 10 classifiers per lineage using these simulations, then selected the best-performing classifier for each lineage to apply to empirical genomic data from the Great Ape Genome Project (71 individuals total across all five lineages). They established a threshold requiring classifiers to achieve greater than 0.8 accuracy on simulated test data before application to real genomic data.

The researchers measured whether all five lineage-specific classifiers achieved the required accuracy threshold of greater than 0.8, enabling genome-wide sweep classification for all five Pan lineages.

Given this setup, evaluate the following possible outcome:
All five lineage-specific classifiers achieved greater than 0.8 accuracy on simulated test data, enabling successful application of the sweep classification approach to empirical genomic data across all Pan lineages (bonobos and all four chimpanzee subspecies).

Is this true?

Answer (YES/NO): NO